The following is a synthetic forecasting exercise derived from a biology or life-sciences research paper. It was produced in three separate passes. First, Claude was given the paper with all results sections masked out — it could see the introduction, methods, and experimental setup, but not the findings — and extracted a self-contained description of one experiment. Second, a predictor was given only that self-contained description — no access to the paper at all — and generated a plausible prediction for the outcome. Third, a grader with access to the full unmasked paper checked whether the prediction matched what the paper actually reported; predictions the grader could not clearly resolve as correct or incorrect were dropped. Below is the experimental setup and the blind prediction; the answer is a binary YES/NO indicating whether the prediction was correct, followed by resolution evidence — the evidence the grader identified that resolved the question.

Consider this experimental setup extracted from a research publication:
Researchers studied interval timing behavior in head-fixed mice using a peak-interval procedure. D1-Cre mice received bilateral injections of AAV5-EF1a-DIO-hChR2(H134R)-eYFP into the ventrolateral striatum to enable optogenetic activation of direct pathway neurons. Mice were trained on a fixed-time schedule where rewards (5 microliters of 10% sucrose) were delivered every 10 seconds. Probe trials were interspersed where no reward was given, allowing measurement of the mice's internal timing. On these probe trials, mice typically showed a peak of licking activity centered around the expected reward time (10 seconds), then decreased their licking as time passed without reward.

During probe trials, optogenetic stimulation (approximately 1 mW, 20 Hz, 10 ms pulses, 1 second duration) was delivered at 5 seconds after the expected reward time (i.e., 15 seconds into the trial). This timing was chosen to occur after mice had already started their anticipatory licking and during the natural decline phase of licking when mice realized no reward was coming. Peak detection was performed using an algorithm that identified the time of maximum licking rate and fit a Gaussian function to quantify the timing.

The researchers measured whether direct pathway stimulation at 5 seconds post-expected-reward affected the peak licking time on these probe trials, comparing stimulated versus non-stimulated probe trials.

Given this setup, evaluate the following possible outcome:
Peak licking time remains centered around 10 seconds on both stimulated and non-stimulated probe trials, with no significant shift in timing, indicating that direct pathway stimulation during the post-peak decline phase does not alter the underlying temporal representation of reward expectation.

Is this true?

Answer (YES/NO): NO